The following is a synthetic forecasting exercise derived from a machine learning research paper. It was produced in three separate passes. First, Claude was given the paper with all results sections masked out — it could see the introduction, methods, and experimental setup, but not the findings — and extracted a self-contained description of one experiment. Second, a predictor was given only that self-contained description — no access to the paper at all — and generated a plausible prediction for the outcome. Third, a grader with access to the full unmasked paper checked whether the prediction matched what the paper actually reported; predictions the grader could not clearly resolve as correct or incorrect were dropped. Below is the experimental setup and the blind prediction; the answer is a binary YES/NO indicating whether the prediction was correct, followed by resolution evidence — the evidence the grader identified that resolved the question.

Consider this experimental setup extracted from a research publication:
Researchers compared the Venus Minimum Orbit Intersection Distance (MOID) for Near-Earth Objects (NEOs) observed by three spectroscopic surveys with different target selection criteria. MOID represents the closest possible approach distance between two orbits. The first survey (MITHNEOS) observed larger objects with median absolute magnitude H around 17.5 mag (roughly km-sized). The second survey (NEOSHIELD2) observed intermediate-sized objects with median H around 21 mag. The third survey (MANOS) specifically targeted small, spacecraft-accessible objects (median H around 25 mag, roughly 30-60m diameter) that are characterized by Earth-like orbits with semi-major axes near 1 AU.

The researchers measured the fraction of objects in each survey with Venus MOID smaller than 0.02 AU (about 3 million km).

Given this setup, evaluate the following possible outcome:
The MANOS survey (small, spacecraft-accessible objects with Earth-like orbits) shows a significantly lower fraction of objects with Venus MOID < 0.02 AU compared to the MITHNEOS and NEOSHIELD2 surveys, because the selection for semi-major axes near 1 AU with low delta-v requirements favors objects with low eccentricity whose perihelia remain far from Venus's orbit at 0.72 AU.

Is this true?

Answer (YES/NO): YES